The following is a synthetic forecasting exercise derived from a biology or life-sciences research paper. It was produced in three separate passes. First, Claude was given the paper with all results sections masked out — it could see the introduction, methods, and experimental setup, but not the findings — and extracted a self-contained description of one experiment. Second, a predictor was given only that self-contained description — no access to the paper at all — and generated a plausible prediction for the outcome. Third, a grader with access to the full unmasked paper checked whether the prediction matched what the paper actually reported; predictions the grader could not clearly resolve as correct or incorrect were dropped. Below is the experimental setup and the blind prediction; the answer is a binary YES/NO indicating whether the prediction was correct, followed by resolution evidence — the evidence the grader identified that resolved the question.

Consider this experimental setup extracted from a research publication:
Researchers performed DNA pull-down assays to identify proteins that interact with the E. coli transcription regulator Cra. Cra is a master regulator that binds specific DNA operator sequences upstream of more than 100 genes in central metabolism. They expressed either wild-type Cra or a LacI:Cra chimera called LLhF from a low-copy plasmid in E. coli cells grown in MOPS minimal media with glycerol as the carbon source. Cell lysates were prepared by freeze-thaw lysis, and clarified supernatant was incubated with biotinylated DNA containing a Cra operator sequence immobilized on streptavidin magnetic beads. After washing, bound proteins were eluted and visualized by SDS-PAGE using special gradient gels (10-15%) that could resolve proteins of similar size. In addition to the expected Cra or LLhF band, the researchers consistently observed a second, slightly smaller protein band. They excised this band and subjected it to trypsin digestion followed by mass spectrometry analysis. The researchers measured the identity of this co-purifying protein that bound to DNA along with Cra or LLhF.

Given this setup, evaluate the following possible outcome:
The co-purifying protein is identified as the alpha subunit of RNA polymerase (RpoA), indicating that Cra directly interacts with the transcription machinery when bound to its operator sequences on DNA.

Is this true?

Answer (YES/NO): NO